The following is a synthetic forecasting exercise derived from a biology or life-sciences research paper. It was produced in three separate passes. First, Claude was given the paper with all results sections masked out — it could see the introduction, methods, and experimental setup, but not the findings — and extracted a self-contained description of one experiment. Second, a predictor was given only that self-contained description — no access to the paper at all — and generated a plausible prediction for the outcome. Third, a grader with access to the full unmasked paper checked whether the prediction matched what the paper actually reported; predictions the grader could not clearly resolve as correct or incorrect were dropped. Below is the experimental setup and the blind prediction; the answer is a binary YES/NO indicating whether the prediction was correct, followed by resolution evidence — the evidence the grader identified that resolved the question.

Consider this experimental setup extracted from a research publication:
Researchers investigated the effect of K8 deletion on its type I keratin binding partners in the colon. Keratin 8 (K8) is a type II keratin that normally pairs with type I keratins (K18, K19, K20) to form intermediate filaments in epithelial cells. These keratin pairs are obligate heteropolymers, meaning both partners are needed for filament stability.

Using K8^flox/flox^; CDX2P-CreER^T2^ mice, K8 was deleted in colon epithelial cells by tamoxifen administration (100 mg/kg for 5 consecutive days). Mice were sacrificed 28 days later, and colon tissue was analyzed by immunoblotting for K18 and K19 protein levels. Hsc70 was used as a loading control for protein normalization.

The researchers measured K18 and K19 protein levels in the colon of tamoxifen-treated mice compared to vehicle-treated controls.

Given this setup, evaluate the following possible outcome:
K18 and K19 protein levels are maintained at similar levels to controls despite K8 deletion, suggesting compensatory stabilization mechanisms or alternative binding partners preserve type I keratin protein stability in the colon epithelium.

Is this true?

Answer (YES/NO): NO